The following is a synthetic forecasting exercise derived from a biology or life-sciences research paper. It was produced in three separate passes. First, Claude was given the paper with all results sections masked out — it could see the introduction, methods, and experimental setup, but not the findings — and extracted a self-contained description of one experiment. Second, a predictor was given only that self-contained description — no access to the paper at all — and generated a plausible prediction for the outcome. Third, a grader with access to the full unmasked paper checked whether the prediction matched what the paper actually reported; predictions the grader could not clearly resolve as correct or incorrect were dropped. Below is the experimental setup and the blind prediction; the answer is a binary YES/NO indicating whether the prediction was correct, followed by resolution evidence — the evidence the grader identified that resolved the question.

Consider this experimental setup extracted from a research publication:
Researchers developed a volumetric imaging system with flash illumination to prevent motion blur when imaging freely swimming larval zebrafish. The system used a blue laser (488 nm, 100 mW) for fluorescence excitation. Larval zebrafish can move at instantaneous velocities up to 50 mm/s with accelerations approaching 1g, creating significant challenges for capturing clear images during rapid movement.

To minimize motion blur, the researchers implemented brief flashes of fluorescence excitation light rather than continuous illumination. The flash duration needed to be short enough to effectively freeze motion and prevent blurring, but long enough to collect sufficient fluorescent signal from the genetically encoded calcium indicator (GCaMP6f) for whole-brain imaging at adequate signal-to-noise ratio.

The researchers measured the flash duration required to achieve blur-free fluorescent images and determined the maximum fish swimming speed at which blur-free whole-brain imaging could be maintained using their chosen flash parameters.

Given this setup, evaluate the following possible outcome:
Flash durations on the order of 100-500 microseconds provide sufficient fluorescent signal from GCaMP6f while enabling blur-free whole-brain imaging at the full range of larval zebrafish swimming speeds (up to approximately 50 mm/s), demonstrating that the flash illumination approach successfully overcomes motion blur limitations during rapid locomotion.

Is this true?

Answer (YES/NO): NO